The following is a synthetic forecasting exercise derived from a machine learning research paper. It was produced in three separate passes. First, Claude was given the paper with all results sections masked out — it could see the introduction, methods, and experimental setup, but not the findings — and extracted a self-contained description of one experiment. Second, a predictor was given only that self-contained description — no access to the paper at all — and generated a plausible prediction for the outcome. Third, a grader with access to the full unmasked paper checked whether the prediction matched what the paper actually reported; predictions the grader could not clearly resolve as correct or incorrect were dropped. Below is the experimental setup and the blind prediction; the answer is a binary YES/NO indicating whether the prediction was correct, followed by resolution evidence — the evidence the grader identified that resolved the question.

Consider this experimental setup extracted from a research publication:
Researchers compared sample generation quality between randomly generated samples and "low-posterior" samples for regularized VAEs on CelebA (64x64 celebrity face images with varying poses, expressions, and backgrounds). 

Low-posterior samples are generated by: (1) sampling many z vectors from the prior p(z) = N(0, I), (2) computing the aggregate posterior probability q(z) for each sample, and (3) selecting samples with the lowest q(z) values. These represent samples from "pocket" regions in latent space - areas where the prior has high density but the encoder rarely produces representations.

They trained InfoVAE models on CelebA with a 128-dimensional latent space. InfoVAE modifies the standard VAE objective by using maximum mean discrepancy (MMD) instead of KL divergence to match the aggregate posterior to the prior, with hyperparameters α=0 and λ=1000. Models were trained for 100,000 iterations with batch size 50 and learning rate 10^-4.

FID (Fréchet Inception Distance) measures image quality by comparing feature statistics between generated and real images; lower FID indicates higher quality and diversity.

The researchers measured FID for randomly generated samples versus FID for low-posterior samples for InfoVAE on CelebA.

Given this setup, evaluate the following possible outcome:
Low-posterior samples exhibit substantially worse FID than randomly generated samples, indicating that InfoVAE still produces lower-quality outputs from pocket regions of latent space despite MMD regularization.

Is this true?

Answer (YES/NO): NO